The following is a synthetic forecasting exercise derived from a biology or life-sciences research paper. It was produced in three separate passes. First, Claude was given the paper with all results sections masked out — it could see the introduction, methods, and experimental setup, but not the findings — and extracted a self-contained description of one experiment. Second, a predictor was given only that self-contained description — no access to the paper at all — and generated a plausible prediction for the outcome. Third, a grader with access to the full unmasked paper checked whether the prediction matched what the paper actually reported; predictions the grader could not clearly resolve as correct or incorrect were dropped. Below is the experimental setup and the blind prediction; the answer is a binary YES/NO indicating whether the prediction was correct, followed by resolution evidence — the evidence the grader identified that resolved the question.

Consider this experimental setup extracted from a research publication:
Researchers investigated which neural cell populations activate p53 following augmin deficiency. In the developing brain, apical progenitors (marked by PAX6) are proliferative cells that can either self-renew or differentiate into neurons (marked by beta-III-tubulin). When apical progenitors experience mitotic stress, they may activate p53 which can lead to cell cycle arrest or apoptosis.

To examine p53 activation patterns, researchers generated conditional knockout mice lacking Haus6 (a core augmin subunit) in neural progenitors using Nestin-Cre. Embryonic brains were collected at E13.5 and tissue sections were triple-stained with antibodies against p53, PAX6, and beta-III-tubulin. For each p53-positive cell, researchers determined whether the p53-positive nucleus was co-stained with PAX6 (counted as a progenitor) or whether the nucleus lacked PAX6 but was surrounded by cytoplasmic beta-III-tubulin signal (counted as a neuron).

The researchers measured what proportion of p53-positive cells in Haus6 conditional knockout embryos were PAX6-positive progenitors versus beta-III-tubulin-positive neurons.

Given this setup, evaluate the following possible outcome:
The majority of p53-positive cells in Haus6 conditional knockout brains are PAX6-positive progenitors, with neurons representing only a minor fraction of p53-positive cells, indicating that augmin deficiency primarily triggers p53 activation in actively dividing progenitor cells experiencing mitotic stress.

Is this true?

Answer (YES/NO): YES